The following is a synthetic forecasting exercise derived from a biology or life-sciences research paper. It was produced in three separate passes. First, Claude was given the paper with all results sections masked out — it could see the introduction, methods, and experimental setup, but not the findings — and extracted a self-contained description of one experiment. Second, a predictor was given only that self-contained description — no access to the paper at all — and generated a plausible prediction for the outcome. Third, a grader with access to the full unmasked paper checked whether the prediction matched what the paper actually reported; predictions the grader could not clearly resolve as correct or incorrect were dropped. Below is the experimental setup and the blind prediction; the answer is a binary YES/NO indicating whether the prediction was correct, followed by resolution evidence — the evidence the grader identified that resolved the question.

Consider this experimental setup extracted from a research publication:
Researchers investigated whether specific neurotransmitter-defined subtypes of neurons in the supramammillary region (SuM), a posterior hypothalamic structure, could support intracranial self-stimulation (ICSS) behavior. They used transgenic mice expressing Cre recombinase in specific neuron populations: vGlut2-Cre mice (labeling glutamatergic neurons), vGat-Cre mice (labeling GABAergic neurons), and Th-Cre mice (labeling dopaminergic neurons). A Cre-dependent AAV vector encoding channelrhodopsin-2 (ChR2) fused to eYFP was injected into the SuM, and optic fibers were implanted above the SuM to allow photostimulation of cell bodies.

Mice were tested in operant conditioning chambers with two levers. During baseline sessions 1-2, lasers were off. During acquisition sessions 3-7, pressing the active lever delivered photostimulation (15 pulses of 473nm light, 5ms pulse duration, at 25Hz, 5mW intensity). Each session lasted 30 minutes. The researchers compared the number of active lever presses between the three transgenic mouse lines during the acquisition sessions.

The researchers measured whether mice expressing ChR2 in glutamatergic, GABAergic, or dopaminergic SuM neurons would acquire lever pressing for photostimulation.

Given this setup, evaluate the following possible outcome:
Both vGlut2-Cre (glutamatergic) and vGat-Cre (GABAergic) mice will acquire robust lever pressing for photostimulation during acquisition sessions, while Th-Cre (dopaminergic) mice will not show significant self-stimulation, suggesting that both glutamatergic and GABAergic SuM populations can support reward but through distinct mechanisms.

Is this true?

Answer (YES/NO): NO